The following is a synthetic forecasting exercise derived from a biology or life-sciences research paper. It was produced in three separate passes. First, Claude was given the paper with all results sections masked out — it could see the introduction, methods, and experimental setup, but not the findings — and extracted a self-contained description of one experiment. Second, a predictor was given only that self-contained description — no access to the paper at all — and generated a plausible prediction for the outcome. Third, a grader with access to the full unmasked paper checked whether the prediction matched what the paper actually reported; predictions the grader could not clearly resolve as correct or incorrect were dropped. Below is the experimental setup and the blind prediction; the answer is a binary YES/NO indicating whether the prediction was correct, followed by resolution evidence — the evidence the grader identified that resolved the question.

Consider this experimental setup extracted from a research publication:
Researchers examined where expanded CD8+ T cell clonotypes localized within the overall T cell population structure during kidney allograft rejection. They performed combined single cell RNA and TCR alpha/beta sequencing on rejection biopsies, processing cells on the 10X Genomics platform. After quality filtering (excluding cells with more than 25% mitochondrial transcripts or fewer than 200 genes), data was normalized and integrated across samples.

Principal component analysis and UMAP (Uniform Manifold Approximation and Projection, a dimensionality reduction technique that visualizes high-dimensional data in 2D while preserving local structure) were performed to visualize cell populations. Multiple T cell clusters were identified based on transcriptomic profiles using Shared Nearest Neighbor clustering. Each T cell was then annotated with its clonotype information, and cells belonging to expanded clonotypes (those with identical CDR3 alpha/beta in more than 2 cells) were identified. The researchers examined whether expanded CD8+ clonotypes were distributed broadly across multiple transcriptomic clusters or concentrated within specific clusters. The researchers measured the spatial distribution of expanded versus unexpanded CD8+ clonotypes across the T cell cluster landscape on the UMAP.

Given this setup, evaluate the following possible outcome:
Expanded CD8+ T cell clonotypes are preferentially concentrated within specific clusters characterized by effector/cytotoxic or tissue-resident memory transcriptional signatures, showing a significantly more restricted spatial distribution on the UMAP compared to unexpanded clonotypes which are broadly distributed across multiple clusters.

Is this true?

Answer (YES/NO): NO